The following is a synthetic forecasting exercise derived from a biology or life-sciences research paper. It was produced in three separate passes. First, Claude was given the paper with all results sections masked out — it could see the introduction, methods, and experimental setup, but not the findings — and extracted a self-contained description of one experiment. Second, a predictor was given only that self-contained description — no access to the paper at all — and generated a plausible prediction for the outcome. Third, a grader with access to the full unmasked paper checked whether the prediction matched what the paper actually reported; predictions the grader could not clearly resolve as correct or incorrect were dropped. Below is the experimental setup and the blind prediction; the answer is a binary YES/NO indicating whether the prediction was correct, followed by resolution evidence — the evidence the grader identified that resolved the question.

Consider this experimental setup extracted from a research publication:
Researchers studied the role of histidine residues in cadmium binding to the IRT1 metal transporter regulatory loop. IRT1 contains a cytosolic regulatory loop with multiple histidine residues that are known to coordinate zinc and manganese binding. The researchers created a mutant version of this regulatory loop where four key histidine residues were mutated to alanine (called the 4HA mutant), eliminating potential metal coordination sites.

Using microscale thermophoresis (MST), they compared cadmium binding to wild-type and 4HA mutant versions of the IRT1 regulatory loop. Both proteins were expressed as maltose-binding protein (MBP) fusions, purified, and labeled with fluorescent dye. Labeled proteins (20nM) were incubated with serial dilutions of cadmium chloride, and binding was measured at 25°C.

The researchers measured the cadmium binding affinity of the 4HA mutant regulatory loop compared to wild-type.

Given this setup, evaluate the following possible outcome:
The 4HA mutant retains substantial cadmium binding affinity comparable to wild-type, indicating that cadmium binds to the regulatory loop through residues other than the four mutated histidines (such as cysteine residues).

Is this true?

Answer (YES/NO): NO